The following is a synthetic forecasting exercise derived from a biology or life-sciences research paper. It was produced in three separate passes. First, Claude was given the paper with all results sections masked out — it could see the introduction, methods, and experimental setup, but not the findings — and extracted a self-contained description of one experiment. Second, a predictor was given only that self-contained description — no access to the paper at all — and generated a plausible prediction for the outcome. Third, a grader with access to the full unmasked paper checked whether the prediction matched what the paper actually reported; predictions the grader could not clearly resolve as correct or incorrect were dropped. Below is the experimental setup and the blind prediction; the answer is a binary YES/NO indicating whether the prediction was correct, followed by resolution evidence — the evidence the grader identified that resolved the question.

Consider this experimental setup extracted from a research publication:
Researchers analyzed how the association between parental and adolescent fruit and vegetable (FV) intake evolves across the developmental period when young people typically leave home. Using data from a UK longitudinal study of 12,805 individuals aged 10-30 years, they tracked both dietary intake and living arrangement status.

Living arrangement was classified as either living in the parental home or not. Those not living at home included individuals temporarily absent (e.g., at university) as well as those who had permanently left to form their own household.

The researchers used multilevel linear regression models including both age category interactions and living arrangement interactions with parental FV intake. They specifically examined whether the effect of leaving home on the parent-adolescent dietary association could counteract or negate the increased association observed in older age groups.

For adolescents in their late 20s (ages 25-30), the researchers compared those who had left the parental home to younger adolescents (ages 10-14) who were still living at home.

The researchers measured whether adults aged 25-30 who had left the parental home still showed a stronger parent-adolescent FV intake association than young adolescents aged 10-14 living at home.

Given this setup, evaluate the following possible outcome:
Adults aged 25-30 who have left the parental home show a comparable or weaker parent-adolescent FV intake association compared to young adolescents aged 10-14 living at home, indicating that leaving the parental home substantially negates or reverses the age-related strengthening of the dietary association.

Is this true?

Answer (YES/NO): NO